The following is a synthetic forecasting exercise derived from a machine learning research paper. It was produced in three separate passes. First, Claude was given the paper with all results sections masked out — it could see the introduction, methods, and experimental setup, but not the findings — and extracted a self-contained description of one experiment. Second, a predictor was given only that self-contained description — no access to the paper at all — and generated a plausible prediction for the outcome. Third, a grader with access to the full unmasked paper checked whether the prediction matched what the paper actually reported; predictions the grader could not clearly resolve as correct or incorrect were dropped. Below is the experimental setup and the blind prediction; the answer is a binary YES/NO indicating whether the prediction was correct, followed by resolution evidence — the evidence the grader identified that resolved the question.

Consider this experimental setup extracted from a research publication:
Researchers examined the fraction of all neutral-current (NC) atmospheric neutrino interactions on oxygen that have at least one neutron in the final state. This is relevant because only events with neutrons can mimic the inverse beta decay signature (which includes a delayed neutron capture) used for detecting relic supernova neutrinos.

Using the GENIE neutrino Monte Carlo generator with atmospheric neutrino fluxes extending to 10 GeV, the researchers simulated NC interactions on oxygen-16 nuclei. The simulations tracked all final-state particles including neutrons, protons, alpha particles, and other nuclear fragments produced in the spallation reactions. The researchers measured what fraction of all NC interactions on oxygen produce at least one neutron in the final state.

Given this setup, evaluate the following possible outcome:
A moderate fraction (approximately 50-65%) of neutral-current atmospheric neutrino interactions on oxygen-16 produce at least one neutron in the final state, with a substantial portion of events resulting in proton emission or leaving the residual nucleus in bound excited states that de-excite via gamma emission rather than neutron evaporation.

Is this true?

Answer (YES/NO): NO